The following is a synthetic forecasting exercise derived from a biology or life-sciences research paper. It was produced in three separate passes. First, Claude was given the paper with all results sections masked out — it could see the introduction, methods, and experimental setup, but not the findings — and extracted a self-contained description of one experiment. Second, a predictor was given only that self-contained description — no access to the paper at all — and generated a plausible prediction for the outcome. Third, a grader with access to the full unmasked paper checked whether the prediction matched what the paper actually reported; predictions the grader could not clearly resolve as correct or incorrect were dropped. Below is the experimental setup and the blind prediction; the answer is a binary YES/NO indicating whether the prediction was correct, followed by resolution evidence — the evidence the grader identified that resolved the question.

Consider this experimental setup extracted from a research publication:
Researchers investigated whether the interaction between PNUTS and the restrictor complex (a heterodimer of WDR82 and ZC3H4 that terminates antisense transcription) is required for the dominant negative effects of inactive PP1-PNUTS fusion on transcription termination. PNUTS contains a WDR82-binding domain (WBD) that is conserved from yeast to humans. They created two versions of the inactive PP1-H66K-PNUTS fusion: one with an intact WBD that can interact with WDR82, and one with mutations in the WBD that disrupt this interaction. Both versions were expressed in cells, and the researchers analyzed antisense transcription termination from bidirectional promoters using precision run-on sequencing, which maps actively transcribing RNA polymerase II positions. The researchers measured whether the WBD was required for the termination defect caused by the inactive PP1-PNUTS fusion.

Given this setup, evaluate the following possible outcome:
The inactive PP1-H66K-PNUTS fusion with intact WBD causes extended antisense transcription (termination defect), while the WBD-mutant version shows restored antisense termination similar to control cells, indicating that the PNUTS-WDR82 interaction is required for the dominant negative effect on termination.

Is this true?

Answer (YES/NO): YES